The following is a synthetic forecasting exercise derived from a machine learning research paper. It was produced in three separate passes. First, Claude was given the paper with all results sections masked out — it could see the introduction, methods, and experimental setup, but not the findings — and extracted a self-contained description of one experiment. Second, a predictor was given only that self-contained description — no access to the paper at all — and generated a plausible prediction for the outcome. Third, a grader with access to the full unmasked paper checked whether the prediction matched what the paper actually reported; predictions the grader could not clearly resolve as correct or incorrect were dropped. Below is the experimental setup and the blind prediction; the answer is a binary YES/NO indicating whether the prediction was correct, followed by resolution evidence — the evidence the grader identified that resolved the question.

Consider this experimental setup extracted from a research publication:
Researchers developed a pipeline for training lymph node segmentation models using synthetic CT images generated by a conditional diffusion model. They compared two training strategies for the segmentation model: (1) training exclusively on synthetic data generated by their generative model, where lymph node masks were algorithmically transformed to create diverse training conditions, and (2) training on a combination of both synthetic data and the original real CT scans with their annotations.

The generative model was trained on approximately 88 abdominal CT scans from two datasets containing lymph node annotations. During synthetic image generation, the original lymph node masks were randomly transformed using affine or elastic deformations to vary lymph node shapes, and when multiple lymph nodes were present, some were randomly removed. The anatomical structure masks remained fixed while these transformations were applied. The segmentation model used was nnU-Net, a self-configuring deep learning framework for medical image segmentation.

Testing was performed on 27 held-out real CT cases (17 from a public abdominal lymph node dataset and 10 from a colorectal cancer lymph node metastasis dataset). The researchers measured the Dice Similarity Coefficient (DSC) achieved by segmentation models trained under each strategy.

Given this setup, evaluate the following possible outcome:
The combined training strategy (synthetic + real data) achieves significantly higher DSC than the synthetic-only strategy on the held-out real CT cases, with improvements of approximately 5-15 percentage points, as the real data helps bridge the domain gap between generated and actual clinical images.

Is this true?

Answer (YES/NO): NO